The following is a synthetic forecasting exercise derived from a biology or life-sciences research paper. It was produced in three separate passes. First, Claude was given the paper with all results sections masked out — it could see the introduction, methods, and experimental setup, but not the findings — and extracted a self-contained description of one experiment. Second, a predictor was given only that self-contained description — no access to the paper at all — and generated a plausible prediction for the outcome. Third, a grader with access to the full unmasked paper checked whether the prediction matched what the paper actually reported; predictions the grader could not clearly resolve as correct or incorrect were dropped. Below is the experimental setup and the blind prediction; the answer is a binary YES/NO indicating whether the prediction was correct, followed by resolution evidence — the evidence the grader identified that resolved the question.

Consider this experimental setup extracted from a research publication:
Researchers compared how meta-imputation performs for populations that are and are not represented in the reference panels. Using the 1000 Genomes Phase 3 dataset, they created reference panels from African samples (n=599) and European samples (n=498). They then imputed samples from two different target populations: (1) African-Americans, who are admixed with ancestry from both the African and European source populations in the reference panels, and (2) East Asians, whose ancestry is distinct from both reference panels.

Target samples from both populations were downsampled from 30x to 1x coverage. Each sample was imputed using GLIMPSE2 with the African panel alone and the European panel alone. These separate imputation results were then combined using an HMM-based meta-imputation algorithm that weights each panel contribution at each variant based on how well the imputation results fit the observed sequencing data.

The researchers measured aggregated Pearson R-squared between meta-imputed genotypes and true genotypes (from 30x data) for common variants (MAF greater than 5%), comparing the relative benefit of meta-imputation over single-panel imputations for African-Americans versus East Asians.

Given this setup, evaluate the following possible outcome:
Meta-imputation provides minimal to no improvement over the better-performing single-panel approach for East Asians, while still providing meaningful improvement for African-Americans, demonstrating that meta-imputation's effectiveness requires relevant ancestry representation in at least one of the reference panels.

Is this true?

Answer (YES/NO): NO